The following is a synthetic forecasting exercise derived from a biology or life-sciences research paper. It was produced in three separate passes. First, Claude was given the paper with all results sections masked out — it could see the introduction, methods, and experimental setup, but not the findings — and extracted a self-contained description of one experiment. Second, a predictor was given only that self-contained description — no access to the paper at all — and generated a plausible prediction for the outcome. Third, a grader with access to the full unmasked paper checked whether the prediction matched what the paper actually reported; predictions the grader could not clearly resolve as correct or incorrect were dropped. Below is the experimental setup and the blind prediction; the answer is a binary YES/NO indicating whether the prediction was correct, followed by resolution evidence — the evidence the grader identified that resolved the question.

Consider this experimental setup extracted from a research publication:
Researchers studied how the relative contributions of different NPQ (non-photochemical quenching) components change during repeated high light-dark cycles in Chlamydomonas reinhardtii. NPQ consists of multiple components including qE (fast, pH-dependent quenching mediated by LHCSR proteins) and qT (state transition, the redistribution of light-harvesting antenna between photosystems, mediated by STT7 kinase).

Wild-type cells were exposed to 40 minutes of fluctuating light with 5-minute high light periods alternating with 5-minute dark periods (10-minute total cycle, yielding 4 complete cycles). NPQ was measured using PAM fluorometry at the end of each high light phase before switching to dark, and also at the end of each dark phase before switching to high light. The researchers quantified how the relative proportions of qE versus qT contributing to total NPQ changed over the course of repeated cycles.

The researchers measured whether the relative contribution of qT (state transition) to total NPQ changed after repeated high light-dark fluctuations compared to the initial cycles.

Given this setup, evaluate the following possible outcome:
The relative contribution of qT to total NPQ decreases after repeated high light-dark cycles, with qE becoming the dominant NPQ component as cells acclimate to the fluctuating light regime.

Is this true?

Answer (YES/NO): NO